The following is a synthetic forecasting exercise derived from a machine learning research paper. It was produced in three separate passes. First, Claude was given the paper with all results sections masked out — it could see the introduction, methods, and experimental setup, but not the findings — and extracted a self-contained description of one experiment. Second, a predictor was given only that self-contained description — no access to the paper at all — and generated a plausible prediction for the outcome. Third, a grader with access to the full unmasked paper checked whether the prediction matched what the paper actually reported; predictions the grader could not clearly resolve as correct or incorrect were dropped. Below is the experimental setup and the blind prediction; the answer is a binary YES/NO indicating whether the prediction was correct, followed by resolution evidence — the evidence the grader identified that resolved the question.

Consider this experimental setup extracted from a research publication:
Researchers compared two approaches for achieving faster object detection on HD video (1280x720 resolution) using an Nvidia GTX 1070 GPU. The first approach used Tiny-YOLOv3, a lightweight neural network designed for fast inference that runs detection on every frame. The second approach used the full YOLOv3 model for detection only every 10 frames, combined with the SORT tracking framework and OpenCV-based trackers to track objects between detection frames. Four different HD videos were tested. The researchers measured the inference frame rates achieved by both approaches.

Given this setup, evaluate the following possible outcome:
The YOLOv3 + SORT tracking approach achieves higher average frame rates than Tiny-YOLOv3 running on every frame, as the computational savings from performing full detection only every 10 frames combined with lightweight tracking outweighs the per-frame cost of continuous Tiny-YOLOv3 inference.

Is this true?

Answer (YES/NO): NO